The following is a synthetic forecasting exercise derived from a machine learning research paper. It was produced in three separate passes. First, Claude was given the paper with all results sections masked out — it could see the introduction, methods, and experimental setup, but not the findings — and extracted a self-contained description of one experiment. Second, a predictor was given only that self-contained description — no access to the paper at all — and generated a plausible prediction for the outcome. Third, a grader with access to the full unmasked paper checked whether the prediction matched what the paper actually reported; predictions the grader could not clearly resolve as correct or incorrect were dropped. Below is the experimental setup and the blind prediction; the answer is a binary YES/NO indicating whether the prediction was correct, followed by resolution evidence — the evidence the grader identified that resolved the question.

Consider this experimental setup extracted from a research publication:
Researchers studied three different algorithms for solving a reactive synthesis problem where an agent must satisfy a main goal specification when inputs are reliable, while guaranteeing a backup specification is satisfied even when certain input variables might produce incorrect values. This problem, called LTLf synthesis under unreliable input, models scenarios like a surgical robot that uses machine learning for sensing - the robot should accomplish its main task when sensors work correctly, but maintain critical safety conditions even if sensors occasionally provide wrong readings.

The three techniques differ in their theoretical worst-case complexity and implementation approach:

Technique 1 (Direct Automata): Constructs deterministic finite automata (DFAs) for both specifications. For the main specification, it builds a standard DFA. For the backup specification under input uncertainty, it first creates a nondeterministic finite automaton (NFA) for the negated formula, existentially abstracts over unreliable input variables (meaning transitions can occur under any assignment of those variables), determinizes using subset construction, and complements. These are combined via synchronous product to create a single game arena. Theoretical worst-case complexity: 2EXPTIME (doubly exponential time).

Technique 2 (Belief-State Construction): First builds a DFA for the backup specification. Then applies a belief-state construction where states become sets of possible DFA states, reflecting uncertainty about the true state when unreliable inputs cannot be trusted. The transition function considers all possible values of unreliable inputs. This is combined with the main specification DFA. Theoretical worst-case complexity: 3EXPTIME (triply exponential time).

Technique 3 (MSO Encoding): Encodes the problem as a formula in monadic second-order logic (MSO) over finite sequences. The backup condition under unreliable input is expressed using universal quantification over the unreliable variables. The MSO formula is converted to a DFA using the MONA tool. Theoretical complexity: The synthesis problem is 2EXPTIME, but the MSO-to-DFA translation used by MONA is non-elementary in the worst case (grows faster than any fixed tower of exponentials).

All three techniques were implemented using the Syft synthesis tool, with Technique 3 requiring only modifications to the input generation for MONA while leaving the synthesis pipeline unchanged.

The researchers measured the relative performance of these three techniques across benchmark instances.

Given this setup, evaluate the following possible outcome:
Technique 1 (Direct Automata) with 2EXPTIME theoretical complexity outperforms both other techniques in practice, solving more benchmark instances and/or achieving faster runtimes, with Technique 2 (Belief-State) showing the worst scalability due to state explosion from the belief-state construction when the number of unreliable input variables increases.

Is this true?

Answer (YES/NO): NO